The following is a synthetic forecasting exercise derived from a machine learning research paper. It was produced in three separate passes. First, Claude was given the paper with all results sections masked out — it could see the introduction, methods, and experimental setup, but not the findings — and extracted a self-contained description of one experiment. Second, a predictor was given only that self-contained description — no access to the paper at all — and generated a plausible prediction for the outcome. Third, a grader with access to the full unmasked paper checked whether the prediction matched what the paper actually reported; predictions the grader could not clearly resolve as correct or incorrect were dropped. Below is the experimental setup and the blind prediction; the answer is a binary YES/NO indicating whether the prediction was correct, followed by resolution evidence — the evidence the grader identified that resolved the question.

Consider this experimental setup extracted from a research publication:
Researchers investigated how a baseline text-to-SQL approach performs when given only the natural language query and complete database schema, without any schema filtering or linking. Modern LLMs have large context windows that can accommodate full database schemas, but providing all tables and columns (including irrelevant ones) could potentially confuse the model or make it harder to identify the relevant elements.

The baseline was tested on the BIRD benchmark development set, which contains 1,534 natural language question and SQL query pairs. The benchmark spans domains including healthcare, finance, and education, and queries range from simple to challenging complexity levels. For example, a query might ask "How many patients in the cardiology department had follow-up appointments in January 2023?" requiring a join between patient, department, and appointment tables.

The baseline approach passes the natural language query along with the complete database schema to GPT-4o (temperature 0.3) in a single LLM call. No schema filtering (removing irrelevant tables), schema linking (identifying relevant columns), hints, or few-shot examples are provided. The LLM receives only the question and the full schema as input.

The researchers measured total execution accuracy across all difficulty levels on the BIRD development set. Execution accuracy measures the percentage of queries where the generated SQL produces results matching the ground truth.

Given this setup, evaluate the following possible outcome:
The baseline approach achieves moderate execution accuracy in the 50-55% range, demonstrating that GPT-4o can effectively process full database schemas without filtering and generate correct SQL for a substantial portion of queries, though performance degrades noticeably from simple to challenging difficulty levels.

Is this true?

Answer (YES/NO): YES